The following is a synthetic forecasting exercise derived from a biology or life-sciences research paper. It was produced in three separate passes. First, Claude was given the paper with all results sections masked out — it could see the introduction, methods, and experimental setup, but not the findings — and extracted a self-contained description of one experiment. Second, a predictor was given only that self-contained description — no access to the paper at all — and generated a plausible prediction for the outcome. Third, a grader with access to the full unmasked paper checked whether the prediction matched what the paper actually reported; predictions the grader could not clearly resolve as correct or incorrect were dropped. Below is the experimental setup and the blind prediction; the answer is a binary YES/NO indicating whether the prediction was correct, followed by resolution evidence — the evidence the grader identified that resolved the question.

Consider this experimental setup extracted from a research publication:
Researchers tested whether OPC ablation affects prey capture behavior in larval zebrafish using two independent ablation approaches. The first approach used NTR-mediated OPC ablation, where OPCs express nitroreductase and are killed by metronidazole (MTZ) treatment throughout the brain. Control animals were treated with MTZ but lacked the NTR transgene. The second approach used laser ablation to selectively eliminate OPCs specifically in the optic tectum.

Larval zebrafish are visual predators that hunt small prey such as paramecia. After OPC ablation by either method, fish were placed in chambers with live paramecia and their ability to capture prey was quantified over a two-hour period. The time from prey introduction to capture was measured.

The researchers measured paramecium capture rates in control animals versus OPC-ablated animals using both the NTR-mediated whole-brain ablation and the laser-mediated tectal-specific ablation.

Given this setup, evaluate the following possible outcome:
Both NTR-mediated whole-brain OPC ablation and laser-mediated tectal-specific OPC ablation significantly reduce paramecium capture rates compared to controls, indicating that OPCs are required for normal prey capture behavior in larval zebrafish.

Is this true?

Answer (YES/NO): YES